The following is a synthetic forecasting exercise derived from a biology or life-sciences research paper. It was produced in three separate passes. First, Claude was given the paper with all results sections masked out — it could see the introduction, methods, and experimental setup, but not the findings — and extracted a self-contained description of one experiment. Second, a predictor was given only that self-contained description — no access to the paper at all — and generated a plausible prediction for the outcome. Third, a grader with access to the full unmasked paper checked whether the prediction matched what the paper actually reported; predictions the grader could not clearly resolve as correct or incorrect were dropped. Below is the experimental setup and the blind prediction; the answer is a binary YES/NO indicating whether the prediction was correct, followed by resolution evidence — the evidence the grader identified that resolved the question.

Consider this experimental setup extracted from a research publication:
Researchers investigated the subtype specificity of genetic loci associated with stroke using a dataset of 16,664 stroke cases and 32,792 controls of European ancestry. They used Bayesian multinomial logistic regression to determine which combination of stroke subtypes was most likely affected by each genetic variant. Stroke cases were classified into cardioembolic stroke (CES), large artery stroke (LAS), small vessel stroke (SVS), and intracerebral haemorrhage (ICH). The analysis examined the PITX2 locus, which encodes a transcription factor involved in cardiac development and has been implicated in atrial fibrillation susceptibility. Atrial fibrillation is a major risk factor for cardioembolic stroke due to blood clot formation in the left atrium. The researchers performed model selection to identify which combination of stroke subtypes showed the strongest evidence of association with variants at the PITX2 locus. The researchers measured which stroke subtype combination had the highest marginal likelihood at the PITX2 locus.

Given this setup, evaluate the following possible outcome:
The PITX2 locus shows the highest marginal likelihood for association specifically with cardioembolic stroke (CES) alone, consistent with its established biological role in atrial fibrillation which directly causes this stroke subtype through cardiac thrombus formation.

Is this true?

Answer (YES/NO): YES